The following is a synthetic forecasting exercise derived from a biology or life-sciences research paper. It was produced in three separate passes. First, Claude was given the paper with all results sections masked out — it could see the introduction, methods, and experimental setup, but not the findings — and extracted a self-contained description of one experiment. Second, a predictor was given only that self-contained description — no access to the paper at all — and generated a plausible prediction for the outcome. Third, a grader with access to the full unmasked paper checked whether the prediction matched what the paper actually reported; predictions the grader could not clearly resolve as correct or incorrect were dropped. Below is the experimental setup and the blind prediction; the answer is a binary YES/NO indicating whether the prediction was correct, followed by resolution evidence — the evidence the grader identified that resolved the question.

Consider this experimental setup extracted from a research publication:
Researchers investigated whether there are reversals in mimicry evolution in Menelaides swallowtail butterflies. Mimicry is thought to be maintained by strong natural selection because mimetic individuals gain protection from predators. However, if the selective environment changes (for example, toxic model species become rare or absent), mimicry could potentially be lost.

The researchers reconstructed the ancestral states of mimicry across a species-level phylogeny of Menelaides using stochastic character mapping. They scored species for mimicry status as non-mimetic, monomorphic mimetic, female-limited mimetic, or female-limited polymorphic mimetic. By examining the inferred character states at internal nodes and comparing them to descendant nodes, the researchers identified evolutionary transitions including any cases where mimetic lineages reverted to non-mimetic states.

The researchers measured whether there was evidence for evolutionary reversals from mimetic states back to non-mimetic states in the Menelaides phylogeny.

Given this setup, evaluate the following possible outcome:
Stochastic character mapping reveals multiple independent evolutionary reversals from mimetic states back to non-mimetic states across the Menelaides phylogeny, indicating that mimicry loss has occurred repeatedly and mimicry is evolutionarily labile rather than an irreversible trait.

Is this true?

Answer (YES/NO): YES